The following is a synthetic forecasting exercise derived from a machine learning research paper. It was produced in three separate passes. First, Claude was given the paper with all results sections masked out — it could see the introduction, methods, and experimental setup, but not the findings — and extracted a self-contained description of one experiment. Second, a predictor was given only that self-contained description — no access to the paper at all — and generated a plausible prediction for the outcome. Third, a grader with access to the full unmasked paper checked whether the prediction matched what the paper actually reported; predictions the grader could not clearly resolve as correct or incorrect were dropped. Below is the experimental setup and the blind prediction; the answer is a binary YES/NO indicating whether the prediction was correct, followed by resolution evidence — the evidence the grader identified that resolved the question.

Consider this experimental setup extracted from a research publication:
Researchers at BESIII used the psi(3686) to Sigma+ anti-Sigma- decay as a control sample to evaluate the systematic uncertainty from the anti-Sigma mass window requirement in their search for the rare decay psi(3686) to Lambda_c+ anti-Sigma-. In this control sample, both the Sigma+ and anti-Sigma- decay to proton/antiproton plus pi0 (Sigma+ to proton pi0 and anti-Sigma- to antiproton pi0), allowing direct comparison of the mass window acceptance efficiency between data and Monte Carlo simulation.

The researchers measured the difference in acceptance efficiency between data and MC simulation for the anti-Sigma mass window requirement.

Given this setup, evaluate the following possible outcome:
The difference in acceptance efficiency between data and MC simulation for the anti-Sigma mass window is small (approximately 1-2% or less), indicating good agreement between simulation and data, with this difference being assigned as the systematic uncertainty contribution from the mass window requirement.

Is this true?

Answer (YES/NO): NO